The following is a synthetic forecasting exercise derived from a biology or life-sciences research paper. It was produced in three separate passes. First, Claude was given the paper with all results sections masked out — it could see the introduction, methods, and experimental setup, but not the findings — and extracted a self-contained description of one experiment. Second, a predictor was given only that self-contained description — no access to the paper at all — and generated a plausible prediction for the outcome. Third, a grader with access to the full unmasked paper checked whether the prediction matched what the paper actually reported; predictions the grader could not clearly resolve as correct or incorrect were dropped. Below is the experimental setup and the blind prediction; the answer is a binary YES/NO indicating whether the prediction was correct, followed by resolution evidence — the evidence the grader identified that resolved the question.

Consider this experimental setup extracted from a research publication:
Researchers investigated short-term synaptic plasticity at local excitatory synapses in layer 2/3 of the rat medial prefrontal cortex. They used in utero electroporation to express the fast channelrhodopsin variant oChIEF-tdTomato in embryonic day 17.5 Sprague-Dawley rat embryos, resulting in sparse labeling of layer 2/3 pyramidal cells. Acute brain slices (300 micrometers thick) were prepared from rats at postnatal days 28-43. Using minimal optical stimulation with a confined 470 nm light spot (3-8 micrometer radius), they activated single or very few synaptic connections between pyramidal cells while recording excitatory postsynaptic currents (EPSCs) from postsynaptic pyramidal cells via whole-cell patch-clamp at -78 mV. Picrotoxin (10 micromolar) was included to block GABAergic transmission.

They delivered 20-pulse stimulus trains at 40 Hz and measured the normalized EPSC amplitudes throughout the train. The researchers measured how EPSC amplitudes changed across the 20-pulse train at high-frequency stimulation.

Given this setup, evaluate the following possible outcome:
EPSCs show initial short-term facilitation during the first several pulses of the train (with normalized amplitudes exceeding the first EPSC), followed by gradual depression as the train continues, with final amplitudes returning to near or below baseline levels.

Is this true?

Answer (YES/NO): NO